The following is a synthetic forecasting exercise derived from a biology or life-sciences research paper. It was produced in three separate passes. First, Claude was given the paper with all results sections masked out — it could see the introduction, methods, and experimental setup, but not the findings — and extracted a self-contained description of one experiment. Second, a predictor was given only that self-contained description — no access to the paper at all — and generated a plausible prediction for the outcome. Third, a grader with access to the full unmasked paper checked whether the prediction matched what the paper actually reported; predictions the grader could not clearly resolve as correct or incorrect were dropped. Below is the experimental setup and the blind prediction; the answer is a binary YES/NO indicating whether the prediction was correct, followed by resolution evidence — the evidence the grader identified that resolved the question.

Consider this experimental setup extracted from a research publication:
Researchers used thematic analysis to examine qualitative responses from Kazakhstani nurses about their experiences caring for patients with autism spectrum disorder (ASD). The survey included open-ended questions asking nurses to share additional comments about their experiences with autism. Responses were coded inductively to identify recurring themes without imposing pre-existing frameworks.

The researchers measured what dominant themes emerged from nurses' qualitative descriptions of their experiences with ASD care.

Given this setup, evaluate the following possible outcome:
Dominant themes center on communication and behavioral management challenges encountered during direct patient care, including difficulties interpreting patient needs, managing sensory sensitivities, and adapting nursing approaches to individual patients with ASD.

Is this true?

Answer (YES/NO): NO